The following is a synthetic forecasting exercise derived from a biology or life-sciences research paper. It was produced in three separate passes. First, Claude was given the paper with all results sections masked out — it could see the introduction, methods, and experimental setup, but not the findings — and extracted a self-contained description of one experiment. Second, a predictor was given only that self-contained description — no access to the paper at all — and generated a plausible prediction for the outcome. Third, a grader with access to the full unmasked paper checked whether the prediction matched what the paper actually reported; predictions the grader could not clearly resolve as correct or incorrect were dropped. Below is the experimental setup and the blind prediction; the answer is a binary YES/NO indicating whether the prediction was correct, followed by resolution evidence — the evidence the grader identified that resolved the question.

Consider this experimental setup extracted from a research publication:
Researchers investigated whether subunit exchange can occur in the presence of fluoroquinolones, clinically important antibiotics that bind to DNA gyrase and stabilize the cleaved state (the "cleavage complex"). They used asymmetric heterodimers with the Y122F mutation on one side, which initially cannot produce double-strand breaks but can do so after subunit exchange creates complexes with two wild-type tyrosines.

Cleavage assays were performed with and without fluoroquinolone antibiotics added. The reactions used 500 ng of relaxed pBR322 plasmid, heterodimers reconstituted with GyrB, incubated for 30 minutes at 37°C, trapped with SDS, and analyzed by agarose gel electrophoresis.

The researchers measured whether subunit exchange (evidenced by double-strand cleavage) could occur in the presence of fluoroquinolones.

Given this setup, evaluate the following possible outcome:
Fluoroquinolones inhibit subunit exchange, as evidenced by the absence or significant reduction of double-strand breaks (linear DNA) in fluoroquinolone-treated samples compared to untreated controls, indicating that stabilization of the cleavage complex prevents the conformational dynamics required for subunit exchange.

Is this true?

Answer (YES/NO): NO